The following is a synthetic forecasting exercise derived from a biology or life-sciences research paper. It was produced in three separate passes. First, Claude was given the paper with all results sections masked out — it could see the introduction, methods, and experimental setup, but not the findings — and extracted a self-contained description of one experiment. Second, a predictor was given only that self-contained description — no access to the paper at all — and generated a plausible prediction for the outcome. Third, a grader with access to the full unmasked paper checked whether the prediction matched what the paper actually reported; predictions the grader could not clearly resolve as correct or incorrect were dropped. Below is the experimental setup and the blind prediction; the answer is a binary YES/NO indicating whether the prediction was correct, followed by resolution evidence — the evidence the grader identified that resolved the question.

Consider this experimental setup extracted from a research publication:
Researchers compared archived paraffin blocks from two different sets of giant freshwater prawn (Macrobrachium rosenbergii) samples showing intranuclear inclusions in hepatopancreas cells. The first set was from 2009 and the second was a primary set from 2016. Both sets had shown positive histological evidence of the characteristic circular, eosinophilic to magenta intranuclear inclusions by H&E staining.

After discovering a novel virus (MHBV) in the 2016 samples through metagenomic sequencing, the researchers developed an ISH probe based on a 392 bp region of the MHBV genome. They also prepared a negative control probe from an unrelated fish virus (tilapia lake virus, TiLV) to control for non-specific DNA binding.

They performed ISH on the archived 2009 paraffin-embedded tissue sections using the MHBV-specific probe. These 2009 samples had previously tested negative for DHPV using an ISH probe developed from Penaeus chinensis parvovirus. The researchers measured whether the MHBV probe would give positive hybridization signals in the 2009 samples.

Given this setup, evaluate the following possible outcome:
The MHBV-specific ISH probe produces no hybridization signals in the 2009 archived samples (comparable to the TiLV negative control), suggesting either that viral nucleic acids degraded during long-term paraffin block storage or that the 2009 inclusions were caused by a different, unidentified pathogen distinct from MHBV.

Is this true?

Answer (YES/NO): NO